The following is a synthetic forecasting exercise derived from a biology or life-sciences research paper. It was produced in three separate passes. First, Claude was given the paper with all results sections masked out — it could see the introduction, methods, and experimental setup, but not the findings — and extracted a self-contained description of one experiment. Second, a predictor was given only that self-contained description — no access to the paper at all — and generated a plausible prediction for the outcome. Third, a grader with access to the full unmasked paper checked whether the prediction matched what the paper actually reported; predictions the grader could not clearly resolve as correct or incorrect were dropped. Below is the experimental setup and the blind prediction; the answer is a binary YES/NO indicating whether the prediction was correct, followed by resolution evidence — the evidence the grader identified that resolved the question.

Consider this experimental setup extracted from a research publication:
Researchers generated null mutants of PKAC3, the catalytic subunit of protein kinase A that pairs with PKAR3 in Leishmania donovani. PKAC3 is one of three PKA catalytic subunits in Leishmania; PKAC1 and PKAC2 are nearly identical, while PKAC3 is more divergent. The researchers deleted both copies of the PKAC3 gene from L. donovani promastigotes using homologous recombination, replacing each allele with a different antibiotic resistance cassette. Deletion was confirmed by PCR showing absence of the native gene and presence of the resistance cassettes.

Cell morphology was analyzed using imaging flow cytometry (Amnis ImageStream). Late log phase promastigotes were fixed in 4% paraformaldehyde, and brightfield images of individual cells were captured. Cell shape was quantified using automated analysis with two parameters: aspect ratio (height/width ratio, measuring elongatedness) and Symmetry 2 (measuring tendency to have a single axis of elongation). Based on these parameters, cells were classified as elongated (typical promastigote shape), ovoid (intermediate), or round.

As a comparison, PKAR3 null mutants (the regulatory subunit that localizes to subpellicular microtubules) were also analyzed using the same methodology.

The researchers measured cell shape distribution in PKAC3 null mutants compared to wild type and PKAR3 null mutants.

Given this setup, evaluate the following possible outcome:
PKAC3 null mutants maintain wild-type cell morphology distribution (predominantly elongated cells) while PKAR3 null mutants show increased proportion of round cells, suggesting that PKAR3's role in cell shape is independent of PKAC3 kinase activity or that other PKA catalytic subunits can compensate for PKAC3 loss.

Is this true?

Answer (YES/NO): NO